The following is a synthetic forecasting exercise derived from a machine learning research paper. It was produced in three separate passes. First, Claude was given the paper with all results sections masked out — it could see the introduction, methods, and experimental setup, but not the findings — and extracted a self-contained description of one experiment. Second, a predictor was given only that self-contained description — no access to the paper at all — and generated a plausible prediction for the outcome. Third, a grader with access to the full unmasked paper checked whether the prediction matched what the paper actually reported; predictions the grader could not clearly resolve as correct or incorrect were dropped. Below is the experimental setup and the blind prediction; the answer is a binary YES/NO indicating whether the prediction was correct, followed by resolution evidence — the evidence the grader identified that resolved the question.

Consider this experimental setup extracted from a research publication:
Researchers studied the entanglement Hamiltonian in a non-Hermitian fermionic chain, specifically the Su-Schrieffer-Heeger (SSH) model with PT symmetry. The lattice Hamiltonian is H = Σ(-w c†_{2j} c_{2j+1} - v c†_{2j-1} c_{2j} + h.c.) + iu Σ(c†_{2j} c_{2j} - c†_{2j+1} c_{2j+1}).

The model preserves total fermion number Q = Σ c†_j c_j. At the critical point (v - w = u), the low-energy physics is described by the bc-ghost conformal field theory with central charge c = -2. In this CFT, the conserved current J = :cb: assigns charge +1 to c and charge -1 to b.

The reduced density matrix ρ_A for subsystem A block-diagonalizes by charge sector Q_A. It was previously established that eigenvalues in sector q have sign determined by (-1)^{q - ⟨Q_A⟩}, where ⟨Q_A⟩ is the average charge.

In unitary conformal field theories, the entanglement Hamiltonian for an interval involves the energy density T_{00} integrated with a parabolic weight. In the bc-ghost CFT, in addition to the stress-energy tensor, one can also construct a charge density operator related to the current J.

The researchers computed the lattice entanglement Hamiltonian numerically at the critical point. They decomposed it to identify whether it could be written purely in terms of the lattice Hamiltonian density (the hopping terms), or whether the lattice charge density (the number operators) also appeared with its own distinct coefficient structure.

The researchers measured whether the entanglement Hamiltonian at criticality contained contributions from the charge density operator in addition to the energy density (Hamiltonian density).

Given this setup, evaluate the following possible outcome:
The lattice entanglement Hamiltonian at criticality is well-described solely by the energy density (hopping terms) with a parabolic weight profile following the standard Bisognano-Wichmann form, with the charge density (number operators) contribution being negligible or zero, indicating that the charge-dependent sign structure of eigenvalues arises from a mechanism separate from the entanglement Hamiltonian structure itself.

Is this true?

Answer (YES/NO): NO